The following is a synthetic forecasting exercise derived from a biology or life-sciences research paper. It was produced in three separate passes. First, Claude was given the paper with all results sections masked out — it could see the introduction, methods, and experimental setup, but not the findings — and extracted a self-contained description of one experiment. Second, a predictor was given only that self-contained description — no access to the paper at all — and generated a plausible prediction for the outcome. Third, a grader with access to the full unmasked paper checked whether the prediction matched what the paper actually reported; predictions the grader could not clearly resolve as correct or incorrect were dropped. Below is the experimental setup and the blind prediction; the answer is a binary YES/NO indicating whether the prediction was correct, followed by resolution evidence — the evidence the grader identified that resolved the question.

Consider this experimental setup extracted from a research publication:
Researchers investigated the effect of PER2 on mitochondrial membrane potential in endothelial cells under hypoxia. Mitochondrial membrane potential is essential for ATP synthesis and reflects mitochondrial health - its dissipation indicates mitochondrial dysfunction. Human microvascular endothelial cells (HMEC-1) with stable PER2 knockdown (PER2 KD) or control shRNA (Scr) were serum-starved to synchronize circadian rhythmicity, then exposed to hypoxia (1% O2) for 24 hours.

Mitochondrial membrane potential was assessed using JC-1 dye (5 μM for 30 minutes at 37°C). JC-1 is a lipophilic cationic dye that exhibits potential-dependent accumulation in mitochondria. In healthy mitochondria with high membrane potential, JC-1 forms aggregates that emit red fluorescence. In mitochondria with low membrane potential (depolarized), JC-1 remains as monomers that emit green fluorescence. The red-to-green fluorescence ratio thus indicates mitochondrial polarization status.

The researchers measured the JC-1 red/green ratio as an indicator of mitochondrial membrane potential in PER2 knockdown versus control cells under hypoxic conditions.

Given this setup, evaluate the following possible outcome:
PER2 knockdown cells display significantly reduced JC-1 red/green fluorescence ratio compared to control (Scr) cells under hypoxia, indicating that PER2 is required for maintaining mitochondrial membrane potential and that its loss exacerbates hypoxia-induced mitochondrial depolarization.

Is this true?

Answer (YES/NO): YES